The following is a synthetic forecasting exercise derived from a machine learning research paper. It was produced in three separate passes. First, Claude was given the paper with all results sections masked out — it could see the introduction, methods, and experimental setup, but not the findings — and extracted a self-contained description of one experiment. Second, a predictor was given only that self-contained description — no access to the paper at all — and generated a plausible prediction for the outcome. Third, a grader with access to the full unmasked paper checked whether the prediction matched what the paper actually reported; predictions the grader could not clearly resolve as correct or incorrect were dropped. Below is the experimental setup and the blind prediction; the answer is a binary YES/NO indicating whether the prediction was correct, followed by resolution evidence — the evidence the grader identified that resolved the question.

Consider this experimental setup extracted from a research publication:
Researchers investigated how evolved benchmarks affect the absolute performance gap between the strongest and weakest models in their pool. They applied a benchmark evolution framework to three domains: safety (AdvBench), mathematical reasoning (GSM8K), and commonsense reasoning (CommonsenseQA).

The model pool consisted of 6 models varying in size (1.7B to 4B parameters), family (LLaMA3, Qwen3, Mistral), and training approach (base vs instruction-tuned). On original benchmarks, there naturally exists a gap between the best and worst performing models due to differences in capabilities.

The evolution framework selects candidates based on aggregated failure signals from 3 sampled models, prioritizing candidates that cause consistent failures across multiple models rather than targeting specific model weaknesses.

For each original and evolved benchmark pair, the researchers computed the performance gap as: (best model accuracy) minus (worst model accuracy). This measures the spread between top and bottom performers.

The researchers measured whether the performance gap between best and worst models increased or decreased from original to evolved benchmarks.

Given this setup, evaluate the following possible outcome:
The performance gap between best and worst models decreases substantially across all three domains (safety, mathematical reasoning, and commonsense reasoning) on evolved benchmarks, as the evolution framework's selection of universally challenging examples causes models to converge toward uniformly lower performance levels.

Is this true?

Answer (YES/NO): NO